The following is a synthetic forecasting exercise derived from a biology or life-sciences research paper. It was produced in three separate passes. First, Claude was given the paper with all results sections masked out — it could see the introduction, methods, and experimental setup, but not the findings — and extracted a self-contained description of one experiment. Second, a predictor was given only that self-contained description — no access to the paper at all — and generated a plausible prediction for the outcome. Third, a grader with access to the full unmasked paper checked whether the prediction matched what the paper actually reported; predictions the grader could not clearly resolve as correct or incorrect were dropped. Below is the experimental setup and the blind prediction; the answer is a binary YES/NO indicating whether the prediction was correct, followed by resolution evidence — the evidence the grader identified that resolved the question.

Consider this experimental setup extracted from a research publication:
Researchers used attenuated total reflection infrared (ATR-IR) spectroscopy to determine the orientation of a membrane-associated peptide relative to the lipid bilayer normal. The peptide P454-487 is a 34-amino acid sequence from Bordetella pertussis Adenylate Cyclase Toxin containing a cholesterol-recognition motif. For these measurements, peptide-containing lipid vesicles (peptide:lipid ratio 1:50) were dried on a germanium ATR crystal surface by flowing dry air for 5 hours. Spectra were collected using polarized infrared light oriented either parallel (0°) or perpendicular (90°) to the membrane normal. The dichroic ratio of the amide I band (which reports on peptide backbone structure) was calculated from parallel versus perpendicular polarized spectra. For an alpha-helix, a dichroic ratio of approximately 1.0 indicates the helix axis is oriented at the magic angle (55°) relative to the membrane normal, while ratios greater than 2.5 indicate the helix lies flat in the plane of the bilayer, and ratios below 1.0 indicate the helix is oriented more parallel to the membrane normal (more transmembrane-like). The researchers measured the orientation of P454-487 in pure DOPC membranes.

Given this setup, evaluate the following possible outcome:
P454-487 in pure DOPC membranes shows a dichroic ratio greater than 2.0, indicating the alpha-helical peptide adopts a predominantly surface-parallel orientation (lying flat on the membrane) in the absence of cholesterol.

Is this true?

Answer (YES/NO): NO